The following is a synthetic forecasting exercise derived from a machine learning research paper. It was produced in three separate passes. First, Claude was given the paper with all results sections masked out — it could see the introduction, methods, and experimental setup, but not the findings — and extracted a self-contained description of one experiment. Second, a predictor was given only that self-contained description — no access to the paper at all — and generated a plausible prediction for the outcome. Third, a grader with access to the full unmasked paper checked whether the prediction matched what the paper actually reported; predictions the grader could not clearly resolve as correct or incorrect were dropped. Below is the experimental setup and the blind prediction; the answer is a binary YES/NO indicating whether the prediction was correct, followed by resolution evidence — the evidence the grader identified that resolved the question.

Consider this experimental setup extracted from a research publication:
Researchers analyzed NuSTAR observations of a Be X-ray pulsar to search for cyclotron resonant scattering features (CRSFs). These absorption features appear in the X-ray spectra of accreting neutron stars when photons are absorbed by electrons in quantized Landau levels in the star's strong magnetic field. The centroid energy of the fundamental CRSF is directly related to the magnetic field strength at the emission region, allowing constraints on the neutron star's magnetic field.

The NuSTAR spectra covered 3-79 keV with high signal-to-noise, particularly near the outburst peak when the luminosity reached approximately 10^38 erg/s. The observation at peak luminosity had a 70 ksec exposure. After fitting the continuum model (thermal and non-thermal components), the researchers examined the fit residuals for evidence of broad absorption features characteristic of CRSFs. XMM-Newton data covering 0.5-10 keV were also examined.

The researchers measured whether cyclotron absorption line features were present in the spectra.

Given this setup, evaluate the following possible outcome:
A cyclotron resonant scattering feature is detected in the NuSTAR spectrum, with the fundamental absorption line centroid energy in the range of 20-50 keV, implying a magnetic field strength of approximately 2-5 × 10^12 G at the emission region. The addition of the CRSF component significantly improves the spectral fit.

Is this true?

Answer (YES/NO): NO